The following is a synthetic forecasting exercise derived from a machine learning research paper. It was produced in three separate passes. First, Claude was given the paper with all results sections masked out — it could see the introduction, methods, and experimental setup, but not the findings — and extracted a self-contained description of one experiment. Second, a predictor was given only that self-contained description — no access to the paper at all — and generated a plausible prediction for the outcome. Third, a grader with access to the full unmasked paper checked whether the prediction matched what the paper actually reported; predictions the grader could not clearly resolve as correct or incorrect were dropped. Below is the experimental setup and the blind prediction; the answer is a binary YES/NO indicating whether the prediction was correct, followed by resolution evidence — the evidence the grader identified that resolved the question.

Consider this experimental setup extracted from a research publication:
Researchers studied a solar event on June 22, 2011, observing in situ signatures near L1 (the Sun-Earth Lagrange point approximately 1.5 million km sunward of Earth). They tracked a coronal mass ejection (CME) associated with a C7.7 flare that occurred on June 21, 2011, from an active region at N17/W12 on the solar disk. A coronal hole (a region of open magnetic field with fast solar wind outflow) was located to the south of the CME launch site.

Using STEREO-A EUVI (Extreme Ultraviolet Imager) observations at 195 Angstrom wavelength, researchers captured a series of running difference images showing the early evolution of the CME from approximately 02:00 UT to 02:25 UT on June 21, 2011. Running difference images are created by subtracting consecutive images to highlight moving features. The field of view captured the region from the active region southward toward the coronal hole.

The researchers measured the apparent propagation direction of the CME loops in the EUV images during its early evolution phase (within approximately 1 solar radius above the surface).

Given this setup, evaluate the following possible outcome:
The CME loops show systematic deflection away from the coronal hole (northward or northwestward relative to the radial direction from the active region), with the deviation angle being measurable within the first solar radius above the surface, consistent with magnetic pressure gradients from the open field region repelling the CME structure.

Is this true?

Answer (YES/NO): NO